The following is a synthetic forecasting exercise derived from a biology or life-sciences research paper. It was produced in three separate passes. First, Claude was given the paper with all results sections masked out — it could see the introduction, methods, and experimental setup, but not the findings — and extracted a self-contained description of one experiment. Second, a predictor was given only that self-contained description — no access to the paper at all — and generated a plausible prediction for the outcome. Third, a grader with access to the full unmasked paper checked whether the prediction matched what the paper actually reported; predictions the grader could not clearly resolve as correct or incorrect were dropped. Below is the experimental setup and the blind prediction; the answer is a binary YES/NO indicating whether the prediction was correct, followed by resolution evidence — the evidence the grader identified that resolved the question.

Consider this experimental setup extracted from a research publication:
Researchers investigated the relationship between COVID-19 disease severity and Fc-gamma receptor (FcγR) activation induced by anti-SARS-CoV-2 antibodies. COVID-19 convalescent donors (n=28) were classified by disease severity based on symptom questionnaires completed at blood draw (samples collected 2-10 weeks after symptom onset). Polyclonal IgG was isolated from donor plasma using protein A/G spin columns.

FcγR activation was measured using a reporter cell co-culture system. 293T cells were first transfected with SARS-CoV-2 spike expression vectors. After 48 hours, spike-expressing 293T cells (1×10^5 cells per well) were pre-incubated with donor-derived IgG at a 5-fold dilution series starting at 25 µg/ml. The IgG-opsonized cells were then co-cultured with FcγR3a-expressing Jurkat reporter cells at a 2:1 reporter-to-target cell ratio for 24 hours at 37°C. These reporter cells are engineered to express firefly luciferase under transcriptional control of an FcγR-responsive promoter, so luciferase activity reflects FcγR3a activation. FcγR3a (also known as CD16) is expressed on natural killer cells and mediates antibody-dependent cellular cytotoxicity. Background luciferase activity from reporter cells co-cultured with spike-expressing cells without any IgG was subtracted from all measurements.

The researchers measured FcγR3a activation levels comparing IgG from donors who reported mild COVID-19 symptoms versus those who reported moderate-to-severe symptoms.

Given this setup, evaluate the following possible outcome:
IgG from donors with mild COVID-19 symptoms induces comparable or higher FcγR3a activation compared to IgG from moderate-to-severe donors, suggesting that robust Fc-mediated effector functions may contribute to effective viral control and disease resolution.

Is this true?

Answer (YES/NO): NO